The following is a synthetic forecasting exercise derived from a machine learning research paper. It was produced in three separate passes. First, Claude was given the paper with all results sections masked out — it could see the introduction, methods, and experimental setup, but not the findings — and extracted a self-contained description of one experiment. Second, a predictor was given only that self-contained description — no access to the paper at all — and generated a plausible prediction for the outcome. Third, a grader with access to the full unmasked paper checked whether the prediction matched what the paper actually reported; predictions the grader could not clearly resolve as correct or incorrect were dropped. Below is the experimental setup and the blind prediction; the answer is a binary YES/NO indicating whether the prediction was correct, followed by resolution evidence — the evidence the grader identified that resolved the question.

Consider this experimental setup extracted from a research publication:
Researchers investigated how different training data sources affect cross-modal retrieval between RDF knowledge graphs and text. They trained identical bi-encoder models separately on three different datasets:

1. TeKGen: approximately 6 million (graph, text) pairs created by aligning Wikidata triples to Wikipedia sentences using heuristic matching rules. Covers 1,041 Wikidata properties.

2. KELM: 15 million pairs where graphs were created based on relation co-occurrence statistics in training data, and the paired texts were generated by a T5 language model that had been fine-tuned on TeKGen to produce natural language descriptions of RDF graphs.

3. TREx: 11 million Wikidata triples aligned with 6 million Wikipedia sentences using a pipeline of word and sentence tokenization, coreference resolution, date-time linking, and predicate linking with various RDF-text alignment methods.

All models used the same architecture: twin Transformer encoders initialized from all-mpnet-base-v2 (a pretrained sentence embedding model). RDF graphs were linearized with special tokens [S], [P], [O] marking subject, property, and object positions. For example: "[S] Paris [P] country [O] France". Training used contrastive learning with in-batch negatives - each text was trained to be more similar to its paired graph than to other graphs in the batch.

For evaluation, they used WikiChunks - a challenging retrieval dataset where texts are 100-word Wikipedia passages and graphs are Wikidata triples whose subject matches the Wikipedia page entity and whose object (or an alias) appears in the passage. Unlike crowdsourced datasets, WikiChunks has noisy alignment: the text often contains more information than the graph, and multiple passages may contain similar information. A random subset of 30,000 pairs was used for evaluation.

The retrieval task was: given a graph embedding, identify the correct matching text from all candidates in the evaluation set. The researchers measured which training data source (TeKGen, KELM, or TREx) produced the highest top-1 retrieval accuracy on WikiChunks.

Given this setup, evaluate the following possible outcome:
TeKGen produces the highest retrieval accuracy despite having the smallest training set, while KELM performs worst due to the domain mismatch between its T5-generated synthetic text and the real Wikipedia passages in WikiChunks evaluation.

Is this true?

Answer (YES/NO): NO